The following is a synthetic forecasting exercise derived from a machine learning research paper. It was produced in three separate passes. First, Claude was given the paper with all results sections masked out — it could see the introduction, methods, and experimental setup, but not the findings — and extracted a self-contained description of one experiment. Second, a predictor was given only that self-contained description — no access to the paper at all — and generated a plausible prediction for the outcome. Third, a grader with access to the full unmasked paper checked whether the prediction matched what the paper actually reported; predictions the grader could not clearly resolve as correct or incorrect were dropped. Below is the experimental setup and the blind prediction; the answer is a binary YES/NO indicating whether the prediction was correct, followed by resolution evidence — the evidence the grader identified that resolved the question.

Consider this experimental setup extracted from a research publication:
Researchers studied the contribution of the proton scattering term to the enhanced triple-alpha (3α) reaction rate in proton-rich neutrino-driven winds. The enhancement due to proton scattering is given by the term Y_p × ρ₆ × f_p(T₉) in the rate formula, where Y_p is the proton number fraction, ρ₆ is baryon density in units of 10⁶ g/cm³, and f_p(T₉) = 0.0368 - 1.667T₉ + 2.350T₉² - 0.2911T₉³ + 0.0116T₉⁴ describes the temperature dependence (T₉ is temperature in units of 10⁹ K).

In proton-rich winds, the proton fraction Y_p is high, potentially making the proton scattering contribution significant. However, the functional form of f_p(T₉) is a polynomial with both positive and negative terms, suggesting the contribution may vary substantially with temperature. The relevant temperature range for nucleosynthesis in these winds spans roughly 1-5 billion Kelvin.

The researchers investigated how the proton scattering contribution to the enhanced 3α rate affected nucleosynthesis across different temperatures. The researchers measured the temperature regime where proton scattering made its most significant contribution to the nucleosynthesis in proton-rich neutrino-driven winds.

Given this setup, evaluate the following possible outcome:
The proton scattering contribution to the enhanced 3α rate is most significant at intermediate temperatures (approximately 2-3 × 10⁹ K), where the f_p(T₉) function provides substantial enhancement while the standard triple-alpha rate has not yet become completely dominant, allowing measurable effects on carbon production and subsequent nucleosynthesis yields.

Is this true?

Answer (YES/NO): NO